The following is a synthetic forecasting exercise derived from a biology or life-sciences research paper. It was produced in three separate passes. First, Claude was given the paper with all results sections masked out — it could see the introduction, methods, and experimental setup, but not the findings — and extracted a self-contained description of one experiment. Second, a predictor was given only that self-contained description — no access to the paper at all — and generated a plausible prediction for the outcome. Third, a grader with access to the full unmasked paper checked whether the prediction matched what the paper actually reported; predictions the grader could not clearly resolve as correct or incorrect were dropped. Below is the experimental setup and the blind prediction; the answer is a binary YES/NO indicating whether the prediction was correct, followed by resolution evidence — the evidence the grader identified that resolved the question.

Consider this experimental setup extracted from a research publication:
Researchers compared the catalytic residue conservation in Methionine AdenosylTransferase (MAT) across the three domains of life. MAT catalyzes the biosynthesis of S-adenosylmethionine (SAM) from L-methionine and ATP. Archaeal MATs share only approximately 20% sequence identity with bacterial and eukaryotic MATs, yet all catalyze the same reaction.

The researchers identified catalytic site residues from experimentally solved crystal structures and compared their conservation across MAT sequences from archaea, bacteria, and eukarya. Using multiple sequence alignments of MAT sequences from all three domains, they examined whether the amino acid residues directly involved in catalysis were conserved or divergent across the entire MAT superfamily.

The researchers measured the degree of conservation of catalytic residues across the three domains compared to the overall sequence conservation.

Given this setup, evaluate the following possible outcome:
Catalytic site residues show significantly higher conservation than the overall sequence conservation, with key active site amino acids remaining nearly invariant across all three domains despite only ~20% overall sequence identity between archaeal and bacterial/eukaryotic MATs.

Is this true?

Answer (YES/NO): NO